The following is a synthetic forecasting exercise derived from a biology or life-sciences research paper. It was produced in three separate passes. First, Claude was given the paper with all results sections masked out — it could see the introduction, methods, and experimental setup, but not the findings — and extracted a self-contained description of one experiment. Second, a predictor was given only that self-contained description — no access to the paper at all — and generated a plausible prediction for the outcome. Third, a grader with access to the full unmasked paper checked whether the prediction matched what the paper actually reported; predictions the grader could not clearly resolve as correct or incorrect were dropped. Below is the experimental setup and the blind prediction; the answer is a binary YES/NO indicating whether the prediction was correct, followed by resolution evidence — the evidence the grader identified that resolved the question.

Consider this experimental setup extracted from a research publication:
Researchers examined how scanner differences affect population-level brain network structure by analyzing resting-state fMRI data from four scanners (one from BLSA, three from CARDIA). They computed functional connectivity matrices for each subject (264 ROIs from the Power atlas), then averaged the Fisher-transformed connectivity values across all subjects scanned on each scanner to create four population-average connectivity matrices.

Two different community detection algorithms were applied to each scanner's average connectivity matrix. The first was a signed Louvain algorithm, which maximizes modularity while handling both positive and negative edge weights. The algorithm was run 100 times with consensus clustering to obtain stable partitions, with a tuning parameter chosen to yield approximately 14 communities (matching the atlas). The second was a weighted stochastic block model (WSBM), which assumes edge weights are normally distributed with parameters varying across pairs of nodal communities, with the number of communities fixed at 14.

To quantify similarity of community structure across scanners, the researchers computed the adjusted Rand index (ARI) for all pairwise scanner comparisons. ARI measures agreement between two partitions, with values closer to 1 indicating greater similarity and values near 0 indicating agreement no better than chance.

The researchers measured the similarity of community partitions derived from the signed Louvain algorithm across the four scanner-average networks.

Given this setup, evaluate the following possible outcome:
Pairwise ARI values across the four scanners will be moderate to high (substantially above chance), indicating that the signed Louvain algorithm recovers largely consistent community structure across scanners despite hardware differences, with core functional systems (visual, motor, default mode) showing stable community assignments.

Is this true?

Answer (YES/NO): NO